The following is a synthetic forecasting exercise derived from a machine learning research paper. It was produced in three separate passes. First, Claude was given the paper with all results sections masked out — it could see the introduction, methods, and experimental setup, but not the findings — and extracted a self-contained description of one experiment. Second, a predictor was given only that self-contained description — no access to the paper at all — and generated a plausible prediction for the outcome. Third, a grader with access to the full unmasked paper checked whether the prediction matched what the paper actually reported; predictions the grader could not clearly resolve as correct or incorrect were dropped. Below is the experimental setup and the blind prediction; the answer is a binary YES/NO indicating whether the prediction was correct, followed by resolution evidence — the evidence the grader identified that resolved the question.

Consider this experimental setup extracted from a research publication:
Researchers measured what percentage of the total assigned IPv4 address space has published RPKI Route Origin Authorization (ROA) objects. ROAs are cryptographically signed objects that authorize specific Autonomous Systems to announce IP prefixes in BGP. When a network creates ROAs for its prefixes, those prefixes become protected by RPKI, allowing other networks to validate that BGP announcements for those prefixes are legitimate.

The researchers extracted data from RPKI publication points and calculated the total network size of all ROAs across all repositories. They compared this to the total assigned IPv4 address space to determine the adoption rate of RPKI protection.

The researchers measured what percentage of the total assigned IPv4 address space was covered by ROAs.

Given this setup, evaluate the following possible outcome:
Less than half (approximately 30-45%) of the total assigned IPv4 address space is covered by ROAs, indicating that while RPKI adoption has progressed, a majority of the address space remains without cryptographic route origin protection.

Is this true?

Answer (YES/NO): YES